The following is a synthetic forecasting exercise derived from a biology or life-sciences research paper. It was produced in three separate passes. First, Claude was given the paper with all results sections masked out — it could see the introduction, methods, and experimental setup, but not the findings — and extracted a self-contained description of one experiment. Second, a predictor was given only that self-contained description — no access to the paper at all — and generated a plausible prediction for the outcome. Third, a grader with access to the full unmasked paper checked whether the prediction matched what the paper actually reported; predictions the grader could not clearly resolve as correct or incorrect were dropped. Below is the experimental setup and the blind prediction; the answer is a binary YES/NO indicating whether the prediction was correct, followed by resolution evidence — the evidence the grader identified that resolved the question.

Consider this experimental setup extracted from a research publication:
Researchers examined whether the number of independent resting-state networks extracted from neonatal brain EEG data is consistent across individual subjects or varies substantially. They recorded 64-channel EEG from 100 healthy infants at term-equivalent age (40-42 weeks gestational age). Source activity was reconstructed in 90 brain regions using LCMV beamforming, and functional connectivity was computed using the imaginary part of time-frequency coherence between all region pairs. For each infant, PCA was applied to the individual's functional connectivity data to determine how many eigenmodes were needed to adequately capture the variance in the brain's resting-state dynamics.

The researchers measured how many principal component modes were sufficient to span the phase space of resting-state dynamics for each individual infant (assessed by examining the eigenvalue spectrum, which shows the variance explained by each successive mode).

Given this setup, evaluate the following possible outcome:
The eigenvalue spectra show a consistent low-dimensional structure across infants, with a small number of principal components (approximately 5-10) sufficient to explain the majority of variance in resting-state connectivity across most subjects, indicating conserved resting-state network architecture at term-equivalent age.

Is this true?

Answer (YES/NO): YES